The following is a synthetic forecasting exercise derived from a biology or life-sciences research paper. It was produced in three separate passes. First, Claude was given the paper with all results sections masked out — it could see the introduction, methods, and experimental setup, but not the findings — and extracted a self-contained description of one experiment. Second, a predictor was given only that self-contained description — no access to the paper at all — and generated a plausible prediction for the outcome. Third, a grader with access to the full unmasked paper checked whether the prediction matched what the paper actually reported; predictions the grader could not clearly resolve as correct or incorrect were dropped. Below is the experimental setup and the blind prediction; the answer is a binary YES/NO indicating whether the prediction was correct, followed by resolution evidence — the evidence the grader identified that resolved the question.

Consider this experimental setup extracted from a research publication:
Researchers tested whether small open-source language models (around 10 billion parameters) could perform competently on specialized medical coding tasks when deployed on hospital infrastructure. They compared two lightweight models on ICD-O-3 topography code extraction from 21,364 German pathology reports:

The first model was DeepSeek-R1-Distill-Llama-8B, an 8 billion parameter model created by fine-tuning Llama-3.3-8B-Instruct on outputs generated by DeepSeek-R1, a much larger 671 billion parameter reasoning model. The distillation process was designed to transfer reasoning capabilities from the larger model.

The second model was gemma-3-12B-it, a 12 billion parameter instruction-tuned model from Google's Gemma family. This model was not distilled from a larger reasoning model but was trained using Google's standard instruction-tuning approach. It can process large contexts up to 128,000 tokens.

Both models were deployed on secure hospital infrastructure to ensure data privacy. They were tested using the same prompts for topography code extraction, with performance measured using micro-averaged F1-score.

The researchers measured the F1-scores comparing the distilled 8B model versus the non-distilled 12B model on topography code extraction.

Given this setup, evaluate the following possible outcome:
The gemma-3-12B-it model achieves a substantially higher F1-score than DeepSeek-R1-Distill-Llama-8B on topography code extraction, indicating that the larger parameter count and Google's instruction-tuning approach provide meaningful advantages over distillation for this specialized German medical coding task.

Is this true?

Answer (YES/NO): NO